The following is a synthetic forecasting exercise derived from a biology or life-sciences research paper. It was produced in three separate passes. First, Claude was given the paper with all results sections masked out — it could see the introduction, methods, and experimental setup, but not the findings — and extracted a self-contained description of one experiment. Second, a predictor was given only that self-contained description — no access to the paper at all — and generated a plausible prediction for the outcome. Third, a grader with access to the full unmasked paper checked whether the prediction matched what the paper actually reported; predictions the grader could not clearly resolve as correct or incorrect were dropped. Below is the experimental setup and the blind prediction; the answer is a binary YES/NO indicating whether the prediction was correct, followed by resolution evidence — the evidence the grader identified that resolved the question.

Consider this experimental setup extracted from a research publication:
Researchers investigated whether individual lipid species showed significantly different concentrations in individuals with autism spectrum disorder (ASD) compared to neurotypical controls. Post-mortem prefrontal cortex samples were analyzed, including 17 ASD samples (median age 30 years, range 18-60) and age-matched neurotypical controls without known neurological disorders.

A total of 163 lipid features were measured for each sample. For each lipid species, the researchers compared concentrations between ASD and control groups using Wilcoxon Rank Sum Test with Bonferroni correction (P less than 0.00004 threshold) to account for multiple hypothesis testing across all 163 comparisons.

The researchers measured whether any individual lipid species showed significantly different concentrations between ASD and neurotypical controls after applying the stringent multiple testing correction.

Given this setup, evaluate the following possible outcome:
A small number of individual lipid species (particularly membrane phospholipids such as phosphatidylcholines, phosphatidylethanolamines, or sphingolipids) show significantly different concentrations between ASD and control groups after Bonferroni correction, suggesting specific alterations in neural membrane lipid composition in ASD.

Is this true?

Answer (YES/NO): NO